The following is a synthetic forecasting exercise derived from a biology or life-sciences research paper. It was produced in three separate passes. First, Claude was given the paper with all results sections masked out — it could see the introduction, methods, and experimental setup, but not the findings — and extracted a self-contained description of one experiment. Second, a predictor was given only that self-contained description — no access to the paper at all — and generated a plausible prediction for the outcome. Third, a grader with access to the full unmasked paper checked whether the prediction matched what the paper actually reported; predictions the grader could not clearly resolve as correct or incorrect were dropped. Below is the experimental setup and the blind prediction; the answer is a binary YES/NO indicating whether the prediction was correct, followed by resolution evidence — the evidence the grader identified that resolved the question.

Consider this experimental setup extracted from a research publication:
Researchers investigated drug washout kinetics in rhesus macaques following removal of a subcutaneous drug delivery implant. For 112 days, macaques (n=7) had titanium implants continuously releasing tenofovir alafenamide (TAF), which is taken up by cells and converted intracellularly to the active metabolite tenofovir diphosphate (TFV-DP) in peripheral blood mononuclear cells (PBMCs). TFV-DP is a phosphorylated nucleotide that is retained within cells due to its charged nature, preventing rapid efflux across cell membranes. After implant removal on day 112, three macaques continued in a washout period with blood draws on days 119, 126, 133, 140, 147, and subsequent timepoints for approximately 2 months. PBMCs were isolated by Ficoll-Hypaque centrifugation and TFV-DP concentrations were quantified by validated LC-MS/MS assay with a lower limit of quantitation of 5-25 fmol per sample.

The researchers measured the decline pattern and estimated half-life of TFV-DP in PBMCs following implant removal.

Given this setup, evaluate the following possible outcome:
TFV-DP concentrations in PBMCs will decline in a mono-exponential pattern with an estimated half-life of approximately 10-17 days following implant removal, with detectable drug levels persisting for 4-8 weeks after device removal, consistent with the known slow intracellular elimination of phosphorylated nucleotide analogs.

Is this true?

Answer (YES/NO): NO